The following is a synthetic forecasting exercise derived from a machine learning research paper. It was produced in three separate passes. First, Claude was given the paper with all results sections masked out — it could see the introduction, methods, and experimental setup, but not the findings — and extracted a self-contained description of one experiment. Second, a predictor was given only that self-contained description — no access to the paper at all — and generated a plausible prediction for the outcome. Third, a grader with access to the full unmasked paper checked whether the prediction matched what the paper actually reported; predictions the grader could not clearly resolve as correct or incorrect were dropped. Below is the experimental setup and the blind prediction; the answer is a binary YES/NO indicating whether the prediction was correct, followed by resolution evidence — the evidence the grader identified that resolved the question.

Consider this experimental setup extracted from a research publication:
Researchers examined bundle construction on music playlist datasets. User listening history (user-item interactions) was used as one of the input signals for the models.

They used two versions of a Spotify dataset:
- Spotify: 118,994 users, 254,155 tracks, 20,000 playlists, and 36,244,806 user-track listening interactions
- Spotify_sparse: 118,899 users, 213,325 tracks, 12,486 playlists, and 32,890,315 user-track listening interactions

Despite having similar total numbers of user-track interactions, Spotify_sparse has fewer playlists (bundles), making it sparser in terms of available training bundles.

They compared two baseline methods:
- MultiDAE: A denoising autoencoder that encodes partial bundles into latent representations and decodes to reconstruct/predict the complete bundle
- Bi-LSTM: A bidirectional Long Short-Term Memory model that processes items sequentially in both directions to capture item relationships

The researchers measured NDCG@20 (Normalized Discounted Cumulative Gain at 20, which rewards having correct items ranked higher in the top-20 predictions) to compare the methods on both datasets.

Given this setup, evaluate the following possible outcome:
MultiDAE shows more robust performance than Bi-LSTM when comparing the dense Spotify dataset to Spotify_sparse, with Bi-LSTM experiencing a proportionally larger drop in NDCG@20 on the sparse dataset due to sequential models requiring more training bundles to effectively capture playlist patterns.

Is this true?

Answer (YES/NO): YES